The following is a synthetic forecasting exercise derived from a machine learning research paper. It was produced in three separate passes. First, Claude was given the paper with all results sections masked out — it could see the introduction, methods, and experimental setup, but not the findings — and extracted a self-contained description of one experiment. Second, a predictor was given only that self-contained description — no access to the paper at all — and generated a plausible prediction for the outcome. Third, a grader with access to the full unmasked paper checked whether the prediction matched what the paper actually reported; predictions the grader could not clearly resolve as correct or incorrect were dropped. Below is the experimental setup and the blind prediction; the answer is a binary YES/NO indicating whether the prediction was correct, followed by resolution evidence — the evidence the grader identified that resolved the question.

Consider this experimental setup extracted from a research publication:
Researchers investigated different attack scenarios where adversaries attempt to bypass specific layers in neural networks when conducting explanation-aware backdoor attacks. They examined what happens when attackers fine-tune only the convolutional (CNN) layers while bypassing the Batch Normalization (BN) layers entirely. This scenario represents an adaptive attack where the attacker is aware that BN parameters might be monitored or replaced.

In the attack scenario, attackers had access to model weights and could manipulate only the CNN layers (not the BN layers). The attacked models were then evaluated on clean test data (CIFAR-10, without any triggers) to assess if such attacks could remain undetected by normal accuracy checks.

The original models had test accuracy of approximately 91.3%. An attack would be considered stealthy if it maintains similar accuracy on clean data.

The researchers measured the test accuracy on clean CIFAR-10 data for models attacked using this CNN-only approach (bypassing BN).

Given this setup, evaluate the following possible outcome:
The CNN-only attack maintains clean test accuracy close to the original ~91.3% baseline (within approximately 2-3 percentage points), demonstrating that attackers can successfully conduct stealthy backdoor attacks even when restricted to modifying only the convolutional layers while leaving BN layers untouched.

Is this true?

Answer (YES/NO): NO